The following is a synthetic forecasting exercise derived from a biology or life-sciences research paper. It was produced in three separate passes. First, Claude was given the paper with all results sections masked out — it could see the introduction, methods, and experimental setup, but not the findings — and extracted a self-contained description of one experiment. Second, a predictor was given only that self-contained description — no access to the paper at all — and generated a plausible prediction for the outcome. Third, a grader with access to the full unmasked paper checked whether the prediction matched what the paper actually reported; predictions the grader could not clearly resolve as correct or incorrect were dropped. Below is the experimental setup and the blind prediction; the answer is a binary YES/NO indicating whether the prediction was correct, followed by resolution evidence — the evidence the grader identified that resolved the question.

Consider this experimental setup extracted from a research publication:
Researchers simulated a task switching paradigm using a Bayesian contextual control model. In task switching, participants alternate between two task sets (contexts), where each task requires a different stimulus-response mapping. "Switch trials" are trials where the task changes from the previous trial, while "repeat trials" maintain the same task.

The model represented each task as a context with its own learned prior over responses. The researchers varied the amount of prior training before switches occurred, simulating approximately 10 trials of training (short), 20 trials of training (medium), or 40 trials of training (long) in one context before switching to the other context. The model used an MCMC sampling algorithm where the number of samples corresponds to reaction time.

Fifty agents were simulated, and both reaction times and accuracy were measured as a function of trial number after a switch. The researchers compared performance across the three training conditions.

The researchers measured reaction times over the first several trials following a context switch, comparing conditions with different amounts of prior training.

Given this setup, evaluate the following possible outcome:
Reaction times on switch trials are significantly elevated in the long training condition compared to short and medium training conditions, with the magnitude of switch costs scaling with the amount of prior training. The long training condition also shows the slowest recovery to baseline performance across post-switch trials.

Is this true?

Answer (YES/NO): NO